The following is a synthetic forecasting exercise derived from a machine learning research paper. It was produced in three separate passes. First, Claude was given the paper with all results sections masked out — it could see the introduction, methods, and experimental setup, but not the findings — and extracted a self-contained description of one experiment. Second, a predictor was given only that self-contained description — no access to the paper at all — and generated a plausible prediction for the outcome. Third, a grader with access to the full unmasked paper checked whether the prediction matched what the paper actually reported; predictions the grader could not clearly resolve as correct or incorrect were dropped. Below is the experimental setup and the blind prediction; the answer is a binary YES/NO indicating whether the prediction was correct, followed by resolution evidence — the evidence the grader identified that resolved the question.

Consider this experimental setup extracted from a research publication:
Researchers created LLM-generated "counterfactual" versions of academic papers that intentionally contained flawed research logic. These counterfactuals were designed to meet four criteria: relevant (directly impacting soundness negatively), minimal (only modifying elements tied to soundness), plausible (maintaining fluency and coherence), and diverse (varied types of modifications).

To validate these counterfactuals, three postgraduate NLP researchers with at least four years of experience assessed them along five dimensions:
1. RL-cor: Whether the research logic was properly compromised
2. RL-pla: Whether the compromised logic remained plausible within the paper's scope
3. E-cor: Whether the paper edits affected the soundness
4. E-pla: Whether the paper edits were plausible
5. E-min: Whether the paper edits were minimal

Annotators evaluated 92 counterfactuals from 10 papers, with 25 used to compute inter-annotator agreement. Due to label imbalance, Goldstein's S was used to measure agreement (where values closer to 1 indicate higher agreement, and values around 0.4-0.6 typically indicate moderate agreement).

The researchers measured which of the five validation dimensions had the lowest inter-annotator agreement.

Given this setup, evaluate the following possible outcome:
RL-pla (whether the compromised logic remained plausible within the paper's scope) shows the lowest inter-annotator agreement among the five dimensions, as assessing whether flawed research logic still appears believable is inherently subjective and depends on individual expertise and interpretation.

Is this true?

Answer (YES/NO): NO